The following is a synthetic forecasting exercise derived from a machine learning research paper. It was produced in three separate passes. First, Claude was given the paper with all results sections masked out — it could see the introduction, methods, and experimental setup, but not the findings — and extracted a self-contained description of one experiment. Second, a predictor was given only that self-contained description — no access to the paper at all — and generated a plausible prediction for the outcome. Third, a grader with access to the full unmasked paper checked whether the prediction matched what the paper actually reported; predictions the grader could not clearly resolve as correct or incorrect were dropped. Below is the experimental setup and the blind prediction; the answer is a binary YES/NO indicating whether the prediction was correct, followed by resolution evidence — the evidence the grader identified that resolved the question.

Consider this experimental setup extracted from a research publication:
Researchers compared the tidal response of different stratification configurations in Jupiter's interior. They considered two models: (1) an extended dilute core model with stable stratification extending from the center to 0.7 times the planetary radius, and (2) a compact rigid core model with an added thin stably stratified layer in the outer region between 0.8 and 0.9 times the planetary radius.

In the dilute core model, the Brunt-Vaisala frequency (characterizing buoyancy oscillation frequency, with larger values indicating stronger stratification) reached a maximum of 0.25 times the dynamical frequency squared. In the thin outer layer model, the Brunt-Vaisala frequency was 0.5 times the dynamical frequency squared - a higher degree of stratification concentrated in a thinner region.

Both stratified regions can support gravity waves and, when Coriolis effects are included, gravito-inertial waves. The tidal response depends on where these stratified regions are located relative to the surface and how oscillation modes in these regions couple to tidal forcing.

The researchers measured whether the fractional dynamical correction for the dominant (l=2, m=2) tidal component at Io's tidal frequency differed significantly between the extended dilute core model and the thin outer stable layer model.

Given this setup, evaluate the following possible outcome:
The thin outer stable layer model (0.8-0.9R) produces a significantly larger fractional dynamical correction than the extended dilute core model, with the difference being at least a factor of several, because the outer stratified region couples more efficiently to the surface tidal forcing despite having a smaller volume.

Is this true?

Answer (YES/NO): NO